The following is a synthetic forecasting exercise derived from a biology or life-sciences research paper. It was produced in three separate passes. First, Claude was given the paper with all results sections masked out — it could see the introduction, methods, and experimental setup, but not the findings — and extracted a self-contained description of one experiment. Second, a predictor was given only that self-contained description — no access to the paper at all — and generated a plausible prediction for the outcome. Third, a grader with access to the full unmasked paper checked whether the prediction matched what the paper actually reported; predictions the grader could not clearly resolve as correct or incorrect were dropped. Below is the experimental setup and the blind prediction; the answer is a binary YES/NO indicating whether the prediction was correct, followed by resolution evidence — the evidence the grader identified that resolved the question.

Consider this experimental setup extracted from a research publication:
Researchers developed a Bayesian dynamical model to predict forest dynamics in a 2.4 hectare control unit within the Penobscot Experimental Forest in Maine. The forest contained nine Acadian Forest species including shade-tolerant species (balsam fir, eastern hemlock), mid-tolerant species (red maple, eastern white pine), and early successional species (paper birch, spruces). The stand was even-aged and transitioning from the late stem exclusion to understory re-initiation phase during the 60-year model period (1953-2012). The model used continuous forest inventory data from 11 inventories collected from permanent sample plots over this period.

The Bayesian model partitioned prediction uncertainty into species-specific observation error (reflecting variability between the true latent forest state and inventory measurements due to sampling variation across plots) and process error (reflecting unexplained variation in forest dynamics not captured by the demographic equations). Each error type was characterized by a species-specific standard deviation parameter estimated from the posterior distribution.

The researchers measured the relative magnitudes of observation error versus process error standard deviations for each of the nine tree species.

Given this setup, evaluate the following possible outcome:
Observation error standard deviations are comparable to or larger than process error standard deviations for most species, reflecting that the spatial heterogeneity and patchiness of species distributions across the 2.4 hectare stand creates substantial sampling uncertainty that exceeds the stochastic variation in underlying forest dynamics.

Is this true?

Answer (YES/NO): YES